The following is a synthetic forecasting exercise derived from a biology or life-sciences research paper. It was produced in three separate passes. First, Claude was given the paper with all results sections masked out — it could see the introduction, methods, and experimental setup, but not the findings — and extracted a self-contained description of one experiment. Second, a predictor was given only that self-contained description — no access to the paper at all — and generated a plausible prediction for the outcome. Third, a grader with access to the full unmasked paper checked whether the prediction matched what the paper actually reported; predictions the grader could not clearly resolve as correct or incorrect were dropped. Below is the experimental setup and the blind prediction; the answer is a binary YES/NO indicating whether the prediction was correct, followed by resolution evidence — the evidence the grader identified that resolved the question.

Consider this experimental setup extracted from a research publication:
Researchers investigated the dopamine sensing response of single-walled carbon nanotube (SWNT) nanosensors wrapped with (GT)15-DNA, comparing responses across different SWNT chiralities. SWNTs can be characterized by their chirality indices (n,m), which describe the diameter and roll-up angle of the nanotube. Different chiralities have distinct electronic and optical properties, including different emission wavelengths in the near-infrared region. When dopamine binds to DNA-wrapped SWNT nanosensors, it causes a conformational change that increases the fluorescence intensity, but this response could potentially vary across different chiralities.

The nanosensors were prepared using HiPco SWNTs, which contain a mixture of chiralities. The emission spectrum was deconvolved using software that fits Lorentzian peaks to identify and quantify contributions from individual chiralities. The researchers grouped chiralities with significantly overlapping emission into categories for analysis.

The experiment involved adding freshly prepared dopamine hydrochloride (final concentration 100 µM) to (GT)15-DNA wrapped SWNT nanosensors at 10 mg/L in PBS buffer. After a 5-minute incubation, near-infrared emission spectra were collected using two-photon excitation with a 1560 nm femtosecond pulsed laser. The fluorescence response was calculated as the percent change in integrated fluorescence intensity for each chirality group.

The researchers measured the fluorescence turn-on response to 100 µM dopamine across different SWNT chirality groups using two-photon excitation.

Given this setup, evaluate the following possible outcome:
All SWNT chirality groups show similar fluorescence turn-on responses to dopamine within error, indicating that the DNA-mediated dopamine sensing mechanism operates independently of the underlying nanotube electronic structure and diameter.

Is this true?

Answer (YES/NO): NO